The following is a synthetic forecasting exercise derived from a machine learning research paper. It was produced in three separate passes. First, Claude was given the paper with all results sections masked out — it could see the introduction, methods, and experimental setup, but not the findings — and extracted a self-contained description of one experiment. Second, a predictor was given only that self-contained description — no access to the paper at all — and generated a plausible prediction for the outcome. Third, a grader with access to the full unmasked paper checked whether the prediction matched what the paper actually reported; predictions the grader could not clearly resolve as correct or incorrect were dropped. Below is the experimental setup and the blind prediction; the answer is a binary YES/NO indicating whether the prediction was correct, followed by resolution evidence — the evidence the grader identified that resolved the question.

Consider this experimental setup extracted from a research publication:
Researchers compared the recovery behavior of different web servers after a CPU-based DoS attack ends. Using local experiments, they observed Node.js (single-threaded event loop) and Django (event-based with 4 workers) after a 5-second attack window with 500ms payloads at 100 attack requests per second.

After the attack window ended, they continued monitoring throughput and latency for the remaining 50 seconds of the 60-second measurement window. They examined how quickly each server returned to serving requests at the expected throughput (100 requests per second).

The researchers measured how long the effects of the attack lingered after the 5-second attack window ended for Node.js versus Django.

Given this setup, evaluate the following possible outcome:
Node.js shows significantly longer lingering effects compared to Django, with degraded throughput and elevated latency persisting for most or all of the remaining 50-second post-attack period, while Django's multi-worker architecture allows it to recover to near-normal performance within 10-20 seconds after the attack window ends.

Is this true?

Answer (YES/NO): NO